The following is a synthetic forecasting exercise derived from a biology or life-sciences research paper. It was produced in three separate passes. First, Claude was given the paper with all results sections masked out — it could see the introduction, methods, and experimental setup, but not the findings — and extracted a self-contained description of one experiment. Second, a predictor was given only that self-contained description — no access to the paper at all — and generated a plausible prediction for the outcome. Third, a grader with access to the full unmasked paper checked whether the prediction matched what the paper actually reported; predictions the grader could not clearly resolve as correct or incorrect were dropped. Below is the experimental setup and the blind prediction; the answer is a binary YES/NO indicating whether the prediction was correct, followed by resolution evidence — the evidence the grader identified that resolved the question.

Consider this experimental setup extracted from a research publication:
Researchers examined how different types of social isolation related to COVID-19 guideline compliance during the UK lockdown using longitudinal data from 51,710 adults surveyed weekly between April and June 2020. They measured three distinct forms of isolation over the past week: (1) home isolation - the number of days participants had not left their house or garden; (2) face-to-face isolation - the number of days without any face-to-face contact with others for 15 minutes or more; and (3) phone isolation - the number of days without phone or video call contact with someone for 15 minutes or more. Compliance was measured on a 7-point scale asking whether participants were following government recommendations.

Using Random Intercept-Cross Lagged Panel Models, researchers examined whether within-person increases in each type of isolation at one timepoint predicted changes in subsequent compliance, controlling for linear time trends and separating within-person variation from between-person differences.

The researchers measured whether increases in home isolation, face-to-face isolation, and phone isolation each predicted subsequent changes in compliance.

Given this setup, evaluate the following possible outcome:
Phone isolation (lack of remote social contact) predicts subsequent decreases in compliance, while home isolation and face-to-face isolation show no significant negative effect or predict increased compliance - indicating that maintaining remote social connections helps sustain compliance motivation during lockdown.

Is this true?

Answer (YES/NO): NO